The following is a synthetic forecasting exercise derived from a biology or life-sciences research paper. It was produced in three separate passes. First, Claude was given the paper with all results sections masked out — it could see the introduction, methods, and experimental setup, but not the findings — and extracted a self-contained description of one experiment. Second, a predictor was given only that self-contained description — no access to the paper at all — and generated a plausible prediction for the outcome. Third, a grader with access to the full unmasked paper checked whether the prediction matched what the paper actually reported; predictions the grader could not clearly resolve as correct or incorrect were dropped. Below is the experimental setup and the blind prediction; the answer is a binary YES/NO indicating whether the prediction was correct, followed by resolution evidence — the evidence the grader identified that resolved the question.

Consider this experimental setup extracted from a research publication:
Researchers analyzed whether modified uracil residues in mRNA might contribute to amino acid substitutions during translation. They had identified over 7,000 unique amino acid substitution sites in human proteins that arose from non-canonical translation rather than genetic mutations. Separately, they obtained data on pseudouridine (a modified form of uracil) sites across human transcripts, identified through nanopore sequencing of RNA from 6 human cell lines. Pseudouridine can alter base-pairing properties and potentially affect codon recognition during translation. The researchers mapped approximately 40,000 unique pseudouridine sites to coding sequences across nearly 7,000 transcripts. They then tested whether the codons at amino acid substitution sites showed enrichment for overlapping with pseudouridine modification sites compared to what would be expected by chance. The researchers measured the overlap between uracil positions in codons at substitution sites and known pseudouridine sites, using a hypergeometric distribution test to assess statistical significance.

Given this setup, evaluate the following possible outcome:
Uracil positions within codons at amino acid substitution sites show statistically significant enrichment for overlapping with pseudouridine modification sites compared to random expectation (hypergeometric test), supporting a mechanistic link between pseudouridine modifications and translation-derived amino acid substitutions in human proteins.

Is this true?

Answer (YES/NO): YES